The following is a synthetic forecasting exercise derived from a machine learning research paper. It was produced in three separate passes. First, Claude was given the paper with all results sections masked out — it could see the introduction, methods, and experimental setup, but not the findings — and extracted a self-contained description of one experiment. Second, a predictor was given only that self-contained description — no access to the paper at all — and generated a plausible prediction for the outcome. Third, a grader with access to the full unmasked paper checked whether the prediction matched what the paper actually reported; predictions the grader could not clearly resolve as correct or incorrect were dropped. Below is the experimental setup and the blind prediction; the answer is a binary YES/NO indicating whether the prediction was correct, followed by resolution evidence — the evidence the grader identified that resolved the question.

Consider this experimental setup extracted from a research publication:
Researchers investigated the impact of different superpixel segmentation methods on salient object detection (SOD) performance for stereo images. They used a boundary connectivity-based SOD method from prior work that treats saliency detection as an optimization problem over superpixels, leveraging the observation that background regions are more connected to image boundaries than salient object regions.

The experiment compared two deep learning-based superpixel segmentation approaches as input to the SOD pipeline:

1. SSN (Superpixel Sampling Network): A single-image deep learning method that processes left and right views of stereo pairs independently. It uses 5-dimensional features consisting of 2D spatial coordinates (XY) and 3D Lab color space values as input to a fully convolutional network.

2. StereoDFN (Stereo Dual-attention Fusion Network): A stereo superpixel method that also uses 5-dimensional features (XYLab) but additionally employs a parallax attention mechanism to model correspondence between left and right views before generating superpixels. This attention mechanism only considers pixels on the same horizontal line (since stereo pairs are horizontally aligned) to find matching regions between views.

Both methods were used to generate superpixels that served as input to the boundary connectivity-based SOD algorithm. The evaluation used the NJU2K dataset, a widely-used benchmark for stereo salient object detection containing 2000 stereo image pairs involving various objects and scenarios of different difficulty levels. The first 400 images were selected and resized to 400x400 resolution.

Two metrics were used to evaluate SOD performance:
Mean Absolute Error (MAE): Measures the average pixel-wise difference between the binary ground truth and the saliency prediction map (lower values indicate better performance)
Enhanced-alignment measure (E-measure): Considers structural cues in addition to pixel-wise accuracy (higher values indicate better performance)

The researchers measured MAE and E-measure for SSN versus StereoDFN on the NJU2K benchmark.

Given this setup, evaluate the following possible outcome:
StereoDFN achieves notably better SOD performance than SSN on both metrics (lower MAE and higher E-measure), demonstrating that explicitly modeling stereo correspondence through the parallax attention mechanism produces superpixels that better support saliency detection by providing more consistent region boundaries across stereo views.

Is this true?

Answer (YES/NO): NO